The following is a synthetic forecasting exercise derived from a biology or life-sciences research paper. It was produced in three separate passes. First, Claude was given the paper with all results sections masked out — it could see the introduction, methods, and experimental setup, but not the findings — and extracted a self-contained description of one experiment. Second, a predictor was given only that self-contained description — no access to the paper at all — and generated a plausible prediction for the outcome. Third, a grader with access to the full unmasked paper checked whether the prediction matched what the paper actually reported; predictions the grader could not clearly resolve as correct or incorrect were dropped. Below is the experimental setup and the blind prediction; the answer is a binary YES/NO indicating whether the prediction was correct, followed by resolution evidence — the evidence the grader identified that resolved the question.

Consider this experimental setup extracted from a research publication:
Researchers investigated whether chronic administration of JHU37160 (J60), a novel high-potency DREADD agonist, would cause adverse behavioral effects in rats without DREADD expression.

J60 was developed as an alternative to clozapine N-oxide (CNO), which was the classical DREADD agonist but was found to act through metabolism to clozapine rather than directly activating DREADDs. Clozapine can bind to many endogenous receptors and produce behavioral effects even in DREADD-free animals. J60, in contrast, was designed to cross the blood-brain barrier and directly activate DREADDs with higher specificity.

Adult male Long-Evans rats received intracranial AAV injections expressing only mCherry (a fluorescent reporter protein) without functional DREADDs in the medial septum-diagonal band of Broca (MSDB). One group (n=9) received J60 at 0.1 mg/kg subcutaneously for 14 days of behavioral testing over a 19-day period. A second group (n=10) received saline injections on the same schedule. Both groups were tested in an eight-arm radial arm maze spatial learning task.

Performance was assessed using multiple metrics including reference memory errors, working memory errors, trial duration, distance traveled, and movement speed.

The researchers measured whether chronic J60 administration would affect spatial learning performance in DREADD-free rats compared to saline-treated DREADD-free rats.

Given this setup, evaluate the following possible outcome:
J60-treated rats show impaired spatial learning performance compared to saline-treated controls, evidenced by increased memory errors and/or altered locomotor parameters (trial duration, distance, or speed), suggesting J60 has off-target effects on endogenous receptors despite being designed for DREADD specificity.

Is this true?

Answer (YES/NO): YES